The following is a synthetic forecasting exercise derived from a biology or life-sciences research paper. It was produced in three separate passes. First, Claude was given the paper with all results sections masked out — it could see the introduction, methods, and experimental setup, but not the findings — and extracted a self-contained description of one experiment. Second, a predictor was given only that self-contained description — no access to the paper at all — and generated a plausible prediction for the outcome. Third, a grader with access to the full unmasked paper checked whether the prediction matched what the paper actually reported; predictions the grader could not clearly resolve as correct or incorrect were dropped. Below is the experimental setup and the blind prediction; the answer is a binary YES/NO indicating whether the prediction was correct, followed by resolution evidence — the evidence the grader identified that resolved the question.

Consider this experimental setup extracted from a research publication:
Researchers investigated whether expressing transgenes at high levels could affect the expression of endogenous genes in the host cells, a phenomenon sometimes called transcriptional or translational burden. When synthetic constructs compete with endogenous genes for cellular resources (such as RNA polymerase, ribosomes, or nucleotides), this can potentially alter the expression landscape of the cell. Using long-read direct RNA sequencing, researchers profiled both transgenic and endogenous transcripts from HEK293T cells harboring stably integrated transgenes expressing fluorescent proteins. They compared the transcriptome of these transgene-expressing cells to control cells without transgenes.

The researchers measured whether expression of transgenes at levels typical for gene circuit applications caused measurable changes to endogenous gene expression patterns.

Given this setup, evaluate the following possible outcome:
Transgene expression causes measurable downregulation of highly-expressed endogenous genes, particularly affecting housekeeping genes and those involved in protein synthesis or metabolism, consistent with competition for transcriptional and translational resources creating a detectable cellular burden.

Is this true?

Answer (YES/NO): NO